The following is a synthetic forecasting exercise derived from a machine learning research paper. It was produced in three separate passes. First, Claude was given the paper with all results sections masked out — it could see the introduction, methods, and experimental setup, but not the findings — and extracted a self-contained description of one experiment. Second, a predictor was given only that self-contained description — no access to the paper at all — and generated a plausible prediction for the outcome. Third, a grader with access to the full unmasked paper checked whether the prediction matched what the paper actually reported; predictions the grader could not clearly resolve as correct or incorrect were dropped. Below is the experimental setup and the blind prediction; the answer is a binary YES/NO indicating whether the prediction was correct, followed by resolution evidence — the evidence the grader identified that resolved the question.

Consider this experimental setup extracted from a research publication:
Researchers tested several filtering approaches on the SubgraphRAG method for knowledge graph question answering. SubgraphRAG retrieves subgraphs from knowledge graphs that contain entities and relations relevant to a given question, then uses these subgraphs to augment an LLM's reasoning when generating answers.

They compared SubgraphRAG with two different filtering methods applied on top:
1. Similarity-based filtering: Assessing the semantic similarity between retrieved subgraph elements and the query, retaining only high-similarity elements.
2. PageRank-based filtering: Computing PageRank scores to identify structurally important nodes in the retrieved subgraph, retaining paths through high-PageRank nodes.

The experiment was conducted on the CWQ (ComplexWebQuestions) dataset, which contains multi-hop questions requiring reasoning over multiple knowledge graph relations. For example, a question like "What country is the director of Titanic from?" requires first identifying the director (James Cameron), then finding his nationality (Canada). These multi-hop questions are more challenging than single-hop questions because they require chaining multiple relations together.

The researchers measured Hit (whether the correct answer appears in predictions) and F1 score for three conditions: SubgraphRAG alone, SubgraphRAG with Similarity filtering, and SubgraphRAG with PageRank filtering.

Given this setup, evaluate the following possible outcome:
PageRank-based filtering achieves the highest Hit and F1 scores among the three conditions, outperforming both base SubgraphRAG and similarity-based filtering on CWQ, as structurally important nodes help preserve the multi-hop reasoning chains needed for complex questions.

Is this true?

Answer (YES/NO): NO